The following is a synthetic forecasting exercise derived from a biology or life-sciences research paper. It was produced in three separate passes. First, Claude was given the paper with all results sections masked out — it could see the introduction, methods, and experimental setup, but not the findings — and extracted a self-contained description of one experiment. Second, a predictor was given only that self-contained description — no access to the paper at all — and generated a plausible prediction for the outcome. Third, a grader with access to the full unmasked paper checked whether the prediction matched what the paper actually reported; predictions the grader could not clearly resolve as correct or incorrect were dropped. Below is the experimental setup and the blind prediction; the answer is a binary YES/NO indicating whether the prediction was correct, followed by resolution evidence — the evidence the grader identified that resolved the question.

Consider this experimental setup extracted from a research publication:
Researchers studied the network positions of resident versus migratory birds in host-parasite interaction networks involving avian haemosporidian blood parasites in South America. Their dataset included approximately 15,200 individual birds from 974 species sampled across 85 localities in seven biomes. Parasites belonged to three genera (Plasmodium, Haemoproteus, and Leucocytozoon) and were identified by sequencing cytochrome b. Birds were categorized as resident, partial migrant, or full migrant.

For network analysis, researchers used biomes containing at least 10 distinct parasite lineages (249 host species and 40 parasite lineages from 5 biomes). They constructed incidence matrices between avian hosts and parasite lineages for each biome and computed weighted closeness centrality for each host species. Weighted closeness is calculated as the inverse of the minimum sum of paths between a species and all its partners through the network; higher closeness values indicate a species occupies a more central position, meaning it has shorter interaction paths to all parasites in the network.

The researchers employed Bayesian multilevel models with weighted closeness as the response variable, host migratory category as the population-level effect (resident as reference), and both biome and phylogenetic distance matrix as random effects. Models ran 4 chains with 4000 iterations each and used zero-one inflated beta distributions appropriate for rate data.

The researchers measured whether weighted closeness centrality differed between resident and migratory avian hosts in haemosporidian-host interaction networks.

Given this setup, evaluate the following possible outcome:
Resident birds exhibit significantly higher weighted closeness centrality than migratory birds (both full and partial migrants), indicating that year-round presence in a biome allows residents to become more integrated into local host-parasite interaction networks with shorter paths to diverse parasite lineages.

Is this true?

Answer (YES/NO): NO